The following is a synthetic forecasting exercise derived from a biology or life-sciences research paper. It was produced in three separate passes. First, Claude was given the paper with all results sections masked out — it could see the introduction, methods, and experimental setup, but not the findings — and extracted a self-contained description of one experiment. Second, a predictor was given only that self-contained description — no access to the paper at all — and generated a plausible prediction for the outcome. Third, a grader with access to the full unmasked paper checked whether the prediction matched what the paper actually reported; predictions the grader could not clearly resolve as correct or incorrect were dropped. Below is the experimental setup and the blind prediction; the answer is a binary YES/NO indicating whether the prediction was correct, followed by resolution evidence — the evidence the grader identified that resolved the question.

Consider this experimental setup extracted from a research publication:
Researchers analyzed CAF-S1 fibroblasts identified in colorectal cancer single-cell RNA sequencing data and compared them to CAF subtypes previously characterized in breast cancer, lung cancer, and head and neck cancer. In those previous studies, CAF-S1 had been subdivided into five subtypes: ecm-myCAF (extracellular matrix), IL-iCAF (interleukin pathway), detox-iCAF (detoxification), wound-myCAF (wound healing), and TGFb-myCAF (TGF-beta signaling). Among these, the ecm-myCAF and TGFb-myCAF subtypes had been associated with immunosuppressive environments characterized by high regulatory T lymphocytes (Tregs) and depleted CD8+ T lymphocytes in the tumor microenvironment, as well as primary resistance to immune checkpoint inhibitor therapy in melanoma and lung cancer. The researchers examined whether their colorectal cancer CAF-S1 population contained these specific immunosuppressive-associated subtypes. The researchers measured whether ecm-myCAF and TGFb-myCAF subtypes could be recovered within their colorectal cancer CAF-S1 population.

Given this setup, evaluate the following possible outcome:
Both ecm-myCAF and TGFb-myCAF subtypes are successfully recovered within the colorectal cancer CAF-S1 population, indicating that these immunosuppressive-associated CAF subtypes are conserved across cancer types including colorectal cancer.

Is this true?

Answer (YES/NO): YES